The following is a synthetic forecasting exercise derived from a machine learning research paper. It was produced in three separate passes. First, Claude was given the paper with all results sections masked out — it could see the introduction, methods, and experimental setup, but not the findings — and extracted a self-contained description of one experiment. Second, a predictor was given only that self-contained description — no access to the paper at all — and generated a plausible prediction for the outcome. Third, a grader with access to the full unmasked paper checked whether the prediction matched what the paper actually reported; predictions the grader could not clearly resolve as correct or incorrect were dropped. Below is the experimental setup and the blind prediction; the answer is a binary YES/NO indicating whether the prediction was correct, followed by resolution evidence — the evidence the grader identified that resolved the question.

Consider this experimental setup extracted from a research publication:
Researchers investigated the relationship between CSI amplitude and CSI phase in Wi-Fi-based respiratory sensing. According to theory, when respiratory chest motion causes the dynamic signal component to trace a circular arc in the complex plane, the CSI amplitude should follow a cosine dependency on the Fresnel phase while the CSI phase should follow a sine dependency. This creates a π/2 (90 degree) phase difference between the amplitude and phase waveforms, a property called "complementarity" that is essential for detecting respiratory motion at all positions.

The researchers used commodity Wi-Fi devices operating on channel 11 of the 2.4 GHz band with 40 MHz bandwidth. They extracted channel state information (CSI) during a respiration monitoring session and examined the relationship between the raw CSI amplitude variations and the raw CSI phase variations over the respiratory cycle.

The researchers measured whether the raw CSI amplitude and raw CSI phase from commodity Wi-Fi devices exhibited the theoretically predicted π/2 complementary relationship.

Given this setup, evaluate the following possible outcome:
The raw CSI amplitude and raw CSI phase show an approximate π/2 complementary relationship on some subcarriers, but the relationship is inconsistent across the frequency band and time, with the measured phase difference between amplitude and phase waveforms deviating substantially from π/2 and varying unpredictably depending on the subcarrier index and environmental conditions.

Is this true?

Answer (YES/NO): NO